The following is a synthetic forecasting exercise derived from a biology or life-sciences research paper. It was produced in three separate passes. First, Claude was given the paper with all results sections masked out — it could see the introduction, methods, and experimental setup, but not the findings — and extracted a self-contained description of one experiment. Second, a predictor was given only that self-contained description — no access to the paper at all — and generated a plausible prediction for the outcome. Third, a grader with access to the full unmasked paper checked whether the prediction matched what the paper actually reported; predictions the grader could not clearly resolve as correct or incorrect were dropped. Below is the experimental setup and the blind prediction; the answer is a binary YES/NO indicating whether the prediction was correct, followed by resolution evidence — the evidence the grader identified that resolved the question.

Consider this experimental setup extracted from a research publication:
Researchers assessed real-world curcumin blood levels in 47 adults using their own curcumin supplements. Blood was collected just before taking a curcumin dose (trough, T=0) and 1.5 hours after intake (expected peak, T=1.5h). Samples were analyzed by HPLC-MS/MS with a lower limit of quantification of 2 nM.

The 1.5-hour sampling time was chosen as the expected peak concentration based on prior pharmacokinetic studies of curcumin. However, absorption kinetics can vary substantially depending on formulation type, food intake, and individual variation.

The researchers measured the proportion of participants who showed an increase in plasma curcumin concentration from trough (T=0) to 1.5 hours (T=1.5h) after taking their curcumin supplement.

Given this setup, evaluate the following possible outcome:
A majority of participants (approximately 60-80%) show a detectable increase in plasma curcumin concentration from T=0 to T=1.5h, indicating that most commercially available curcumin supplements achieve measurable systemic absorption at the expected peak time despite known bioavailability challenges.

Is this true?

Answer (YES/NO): NO